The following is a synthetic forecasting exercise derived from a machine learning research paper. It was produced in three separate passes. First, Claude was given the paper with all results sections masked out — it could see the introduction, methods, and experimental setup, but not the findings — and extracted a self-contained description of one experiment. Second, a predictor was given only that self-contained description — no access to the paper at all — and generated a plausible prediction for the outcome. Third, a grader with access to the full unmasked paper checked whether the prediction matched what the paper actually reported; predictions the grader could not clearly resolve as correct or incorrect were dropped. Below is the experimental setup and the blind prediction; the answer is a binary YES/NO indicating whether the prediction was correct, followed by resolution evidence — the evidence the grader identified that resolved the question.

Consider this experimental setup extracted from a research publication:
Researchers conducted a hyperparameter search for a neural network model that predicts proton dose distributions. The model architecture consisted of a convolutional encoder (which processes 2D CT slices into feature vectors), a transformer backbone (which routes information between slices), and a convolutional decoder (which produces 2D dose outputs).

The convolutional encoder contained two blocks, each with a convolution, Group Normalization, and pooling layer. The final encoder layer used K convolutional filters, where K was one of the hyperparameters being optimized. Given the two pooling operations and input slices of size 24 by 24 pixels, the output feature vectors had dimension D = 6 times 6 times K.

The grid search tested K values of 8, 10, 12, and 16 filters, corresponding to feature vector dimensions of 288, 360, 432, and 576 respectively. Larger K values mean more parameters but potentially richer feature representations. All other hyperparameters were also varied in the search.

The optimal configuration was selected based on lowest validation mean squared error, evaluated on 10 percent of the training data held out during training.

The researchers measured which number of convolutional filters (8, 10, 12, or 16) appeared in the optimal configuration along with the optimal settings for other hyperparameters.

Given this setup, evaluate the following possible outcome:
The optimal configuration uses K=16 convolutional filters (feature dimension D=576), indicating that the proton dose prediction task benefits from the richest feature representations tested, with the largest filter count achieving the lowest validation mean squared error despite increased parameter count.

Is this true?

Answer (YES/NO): NO